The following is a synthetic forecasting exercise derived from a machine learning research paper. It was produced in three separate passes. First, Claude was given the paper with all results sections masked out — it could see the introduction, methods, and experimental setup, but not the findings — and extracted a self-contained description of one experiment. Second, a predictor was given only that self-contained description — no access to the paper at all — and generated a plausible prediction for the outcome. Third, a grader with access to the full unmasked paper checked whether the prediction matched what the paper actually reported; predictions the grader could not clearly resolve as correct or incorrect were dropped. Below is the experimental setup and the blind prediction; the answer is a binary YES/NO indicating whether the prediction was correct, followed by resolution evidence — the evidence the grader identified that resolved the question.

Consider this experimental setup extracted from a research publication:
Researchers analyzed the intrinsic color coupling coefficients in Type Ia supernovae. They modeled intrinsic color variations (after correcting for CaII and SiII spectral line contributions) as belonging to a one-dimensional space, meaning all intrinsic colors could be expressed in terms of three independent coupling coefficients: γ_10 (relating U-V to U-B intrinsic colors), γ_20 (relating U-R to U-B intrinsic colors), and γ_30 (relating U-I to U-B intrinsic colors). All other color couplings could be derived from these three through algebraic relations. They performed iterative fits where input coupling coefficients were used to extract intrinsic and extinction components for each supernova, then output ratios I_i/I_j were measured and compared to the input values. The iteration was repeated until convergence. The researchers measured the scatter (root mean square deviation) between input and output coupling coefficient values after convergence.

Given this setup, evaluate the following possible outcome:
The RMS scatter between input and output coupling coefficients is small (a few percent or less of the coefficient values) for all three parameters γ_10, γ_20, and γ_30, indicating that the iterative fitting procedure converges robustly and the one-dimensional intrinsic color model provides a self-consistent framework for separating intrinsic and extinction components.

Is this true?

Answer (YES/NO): YES